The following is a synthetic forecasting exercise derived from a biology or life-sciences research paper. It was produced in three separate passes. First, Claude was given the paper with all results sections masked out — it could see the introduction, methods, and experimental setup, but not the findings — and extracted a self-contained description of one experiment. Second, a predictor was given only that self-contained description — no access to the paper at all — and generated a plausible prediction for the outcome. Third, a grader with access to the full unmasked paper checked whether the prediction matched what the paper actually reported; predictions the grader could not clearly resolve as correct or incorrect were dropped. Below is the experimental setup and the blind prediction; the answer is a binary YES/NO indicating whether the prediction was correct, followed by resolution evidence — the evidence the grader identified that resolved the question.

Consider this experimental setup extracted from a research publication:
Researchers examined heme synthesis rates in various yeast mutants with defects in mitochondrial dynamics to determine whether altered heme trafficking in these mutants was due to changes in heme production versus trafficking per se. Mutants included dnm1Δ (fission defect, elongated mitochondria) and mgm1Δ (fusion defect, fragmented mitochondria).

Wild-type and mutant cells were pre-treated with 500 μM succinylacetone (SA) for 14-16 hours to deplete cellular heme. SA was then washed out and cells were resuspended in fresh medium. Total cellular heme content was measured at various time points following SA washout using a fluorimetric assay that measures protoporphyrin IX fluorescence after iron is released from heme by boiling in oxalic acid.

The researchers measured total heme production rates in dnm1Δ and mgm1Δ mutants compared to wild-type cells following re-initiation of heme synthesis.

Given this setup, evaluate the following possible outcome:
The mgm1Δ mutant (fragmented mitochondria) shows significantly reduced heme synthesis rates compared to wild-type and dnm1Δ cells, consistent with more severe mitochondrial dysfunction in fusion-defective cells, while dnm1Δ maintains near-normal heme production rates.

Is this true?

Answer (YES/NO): NO